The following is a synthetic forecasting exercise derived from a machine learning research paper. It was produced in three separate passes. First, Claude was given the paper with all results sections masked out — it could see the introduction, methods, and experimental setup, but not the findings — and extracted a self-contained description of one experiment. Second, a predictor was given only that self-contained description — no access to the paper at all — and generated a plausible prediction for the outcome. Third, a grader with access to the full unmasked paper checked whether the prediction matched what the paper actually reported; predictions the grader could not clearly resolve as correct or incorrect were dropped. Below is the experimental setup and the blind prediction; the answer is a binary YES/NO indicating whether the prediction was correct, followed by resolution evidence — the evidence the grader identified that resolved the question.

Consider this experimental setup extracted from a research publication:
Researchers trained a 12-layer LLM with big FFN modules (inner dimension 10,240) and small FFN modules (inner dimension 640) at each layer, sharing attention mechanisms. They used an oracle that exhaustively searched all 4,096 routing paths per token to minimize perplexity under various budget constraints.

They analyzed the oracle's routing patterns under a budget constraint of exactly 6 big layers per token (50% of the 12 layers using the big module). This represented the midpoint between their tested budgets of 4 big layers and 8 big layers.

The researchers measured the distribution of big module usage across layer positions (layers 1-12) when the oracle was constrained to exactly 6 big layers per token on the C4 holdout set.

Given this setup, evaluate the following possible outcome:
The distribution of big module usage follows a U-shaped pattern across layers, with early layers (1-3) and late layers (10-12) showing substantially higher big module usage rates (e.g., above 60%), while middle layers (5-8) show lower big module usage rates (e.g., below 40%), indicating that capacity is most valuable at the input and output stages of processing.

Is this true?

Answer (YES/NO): NO